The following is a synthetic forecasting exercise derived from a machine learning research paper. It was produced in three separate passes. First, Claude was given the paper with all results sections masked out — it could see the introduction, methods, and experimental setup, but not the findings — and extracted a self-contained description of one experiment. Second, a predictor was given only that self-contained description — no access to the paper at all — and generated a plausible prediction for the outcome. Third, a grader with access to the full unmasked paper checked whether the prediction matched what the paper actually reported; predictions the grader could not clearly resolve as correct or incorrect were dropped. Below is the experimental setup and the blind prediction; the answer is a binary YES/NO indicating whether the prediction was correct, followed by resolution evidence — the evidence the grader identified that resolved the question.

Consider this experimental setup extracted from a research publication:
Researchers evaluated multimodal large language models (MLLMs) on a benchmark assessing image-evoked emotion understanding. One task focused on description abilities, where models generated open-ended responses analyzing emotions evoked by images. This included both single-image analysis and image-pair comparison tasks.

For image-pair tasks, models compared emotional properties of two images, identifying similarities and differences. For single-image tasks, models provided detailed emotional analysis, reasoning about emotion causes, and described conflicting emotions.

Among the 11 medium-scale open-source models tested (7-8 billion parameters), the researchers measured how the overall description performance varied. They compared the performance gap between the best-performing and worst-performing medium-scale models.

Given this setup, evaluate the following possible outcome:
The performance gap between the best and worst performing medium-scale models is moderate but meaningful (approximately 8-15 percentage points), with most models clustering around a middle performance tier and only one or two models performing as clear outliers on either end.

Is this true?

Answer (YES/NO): NO